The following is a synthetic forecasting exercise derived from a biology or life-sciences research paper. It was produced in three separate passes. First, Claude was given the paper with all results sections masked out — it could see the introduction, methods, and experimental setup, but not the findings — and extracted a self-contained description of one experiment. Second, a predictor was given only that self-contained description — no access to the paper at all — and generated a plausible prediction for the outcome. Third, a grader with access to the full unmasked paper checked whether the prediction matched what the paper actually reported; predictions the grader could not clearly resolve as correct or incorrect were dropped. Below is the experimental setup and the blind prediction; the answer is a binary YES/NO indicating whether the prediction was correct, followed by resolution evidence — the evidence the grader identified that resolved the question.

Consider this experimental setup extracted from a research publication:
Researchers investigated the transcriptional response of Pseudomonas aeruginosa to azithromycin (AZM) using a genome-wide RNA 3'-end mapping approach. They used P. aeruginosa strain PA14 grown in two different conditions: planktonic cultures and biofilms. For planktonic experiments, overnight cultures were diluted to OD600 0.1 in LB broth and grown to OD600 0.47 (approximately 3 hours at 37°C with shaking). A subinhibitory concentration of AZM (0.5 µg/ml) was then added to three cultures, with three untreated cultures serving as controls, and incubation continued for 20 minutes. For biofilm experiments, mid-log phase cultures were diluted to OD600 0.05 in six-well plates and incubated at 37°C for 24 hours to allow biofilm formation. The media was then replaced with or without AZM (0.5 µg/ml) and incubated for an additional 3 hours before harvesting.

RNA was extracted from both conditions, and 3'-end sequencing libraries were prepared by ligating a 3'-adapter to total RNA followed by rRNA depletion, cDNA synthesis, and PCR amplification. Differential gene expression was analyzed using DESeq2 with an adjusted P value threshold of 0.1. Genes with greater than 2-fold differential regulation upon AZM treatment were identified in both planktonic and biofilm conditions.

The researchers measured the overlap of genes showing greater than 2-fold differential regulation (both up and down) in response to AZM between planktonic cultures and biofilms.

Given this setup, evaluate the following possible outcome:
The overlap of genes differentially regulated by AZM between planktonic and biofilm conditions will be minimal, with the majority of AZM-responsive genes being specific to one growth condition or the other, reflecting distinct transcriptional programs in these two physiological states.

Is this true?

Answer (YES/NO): YES